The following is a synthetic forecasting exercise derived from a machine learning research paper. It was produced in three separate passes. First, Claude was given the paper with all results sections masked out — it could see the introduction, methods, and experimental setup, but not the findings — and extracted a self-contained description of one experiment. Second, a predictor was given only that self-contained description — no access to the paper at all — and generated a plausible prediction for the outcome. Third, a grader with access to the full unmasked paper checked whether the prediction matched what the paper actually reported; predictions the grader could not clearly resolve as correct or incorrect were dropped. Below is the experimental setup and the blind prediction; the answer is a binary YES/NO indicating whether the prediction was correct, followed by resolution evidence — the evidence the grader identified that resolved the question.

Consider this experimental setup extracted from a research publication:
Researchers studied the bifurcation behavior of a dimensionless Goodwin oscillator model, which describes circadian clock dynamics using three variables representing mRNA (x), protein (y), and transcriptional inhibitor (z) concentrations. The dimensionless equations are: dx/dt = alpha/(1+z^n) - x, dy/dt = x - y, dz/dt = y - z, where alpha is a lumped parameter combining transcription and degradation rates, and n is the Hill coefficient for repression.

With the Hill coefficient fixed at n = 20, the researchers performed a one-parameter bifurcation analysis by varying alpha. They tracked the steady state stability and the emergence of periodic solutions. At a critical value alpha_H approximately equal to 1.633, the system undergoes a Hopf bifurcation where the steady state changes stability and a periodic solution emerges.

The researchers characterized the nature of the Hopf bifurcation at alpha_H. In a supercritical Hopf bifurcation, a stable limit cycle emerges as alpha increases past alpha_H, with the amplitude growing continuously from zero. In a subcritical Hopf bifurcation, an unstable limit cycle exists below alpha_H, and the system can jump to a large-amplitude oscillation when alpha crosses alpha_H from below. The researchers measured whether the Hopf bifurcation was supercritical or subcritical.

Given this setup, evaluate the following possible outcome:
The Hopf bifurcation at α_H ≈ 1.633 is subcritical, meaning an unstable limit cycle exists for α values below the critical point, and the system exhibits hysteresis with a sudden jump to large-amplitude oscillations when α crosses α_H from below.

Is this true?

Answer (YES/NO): NO